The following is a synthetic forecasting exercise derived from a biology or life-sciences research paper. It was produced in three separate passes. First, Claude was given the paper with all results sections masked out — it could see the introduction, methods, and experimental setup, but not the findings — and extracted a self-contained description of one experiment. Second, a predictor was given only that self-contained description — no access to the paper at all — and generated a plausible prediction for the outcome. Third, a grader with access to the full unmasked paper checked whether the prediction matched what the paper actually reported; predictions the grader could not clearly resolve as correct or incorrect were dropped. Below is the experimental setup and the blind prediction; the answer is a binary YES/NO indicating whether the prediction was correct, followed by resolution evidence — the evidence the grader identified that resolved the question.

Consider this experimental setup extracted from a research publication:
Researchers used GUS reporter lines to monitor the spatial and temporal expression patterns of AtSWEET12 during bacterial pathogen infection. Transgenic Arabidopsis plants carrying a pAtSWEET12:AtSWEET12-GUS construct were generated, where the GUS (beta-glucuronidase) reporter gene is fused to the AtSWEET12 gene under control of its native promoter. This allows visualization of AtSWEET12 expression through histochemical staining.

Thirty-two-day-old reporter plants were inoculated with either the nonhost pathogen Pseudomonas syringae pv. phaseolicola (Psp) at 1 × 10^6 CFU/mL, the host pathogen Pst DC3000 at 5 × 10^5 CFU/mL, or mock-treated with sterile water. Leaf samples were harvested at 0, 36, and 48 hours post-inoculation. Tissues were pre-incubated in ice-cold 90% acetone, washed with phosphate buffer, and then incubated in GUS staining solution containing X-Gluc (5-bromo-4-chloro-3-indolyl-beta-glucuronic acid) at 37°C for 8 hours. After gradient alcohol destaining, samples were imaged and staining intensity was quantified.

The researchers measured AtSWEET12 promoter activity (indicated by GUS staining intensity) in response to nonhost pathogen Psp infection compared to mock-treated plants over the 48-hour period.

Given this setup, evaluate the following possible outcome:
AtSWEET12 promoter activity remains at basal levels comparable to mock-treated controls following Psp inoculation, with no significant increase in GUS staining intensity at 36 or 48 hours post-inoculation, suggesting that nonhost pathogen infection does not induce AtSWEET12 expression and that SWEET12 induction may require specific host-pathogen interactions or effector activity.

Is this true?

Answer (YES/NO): NO